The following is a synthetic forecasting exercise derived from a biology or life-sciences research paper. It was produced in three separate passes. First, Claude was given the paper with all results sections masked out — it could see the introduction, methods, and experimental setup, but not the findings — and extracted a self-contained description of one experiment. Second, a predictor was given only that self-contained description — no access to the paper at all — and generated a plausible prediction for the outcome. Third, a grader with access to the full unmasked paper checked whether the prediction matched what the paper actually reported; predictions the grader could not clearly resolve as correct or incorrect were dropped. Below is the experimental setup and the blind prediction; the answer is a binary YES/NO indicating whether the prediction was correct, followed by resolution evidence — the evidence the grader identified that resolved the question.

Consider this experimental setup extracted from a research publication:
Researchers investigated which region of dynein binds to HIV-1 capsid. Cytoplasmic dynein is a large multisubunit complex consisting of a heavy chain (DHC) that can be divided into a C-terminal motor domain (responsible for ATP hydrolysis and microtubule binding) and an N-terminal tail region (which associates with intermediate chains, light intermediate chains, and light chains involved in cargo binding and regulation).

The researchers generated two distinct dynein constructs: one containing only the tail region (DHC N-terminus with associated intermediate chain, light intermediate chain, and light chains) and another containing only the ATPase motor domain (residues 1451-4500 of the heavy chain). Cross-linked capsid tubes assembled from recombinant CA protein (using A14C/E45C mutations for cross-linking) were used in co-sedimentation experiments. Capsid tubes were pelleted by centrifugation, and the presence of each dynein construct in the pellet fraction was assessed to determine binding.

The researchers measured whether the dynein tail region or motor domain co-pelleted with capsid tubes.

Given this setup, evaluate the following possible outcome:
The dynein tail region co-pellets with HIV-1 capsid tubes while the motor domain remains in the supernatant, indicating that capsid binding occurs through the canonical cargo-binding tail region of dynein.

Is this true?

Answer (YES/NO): YES